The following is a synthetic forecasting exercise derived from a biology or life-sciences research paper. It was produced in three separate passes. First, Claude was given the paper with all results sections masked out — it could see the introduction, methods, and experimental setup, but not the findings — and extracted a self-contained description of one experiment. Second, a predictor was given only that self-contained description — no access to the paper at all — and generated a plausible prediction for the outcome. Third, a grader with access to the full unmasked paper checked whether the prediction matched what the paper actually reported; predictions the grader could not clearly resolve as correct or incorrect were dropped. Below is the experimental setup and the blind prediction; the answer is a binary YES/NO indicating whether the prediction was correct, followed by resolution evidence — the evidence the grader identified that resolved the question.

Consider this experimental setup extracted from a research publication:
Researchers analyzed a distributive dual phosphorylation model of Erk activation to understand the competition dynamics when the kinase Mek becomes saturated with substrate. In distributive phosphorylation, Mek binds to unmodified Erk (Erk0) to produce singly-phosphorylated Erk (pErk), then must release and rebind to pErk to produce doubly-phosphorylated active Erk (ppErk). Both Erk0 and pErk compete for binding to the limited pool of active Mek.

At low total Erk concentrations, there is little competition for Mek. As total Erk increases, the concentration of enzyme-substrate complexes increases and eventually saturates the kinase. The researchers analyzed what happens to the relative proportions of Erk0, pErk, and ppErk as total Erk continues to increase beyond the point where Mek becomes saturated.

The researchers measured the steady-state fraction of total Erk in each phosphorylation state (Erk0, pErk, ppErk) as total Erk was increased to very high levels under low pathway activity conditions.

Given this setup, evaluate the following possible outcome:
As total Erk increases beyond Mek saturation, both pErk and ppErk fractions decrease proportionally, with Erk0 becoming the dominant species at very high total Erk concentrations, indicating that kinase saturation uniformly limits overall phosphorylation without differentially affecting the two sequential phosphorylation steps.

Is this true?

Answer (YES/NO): NO